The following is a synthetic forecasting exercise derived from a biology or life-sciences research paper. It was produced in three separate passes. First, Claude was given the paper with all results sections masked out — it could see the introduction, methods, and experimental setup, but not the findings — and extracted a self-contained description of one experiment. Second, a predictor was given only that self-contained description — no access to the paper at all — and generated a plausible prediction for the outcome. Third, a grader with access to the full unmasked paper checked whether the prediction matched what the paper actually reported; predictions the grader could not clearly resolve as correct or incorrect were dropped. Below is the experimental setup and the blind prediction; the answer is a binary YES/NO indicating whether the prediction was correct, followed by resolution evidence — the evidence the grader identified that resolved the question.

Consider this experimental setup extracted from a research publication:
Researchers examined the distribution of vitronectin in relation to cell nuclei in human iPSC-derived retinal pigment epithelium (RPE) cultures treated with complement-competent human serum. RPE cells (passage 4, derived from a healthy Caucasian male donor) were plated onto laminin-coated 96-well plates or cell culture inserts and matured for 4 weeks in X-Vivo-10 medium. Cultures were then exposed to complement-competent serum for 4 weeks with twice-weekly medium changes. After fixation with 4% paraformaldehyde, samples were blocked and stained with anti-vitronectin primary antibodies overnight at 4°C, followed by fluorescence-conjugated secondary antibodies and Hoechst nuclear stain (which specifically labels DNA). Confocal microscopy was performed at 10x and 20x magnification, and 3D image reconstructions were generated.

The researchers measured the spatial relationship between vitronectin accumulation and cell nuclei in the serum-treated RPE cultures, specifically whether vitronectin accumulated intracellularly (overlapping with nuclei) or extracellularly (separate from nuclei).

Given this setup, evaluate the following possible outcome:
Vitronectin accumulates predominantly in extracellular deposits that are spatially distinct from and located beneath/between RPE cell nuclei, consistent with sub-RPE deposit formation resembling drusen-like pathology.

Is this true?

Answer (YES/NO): NO